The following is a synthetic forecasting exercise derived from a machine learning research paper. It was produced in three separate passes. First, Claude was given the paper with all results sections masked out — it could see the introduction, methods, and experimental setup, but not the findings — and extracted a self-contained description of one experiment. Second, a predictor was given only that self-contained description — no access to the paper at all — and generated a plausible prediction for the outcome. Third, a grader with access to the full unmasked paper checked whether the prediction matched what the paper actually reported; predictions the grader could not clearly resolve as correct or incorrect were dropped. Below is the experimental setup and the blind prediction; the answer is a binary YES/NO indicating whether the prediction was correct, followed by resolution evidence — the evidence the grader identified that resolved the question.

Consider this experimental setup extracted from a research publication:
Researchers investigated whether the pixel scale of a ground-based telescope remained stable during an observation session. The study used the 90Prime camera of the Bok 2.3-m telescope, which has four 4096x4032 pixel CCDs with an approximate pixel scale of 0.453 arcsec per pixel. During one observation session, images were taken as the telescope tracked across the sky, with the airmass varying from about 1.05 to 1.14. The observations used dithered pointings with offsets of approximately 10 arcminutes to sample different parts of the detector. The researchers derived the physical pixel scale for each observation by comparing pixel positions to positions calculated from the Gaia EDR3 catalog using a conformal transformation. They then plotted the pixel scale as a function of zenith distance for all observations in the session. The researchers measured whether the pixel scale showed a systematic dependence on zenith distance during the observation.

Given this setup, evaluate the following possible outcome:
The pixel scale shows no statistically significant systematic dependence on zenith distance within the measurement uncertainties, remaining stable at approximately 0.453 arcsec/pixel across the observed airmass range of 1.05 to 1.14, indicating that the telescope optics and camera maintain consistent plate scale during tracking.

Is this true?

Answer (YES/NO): NO